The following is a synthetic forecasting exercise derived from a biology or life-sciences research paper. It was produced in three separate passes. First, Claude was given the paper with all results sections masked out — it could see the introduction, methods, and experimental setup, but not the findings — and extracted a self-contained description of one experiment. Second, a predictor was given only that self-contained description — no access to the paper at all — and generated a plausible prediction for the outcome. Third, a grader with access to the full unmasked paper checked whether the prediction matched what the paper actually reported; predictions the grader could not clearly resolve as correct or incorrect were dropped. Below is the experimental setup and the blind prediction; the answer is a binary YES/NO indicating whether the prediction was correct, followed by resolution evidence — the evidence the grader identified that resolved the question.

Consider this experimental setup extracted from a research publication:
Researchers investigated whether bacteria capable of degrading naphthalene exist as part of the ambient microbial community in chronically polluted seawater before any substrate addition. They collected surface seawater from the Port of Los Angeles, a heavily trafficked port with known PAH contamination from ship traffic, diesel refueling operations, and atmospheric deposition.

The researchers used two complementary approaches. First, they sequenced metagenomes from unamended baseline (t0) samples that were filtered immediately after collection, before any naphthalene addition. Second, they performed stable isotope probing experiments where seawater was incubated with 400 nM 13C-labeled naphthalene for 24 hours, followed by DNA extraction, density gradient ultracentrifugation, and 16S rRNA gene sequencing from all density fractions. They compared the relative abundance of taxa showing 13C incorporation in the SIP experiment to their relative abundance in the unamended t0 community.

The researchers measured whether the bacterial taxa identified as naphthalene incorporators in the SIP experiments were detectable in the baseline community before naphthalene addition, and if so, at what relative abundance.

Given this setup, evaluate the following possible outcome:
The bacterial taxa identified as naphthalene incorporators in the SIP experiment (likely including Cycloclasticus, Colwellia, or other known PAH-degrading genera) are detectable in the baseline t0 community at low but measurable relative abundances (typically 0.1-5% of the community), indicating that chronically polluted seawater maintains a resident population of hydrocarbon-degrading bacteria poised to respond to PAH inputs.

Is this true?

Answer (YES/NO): NO